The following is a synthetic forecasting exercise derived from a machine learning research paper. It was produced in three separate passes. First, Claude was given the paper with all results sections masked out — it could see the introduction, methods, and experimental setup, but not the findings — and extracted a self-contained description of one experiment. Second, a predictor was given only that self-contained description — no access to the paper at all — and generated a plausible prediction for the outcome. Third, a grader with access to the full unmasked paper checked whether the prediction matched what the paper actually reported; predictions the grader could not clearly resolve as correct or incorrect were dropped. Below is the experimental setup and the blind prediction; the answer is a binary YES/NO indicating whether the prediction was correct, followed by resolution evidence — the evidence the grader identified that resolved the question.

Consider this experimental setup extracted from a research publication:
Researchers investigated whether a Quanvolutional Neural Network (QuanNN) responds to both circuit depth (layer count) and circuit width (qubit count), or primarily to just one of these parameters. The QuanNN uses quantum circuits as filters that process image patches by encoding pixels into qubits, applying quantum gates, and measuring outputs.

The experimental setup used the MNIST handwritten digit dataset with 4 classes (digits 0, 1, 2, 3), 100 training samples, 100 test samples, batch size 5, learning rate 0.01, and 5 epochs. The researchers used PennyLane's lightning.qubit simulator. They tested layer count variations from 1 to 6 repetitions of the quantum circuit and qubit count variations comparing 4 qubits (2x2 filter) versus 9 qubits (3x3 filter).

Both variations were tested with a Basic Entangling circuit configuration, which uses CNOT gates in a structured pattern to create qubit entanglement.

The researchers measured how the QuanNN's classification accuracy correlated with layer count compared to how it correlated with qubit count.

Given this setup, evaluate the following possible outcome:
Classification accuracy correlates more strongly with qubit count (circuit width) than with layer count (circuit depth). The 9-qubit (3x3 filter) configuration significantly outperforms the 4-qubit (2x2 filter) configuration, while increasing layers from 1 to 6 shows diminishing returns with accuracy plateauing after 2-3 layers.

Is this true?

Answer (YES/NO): NO